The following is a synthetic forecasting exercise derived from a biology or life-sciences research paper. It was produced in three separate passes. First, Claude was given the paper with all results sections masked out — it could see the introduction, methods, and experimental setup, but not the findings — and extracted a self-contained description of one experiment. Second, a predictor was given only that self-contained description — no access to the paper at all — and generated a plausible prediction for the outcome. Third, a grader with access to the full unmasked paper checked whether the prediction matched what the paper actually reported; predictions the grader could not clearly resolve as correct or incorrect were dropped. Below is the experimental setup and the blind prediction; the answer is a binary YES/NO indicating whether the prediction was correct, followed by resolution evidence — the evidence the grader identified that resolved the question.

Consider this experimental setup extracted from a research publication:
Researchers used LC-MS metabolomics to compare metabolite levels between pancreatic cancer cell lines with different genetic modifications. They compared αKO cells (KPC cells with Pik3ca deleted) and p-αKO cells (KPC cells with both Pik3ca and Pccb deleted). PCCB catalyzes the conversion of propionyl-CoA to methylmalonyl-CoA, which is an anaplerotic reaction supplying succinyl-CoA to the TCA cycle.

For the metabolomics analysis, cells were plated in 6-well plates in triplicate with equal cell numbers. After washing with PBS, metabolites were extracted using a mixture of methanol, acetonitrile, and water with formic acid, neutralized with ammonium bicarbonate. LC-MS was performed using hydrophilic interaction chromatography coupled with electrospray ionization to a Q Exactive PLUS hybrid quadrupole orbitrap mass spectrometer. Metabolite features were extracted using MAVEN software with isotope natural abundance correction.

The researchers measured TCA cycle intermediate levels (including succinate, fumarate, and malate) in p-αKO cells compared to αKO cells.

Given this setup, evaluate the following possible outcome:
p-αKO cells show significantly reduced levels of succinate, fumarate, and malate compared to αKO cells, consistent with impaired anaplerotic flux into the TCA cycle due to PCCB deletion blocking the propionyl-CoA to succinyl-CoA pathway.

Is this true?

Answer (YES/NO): NO